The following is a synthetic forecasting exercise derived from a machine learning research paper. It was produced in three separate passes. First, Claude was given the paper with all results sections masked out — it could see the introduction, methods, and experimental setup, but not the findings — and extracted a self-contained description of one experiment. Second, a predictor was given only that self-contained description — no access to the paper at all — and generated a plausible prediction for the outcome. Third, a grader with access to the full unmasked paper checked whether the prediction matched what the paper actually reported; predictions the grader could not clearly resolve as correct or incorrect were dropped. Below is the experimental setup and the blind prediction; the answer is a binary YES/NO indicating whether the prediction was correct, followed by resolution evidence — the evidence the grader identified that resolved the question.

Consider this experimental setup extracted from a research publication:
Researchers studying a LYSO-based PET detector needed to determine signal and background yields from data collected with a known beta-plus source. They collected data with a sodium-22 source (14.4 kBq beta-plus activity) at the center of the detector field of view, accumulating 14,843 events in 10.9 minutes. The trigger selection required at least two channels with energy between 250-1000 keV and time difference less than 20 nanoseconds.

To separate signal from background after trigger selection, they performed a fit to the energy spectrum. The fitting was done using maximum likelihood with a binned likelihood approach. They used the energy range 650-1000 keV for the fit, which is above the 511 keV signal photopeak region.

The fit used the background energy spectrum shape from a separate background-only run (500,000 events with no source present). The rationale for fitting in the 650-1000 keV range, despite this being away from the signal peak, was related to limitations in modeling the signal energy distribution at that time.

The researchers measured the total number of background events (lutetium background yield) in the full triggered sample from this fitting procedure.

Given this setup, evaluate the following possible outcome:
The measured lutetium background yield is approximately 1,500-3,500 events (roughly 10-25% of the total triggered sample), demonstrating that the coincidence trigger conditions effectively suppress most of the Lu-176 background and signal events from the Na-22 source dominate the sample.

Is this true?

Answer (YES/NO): NO